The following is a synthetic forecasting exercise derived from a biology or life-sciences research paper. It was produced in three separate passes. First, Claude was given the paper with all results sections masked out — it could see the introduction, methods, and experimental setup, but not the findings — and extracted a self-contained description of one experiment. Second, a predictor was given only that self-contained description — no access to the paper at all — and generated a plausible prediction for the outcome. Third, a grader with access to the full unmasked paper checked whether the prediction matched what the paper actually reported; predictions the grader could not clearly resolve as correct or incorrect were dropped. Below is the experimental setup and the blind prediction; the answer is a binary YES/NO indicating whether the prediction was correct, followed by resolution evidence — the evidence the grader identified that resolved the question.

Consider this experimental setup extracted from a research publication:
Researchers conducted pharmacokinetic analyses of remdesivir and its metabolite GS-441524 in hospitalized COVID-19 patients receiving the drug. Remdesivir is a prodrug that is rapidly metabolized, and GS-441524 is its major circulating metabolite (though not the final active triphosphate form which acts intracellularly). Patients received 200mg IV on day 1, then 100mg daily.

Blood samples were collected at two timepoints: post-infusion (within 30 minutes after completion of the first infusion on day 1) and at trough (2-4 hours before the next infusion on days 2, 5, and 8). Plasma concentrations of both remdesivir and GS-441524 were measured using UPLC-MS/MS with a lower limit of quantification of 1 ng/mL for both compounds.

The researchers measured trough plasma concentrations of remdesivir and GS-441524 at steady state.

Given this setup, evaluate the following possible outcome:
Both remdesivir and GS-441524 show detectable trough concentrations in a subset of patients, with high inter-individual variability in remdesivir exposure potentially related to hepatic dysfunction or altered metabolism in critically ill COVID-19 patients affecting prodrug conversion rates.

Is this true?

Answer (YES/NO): NO